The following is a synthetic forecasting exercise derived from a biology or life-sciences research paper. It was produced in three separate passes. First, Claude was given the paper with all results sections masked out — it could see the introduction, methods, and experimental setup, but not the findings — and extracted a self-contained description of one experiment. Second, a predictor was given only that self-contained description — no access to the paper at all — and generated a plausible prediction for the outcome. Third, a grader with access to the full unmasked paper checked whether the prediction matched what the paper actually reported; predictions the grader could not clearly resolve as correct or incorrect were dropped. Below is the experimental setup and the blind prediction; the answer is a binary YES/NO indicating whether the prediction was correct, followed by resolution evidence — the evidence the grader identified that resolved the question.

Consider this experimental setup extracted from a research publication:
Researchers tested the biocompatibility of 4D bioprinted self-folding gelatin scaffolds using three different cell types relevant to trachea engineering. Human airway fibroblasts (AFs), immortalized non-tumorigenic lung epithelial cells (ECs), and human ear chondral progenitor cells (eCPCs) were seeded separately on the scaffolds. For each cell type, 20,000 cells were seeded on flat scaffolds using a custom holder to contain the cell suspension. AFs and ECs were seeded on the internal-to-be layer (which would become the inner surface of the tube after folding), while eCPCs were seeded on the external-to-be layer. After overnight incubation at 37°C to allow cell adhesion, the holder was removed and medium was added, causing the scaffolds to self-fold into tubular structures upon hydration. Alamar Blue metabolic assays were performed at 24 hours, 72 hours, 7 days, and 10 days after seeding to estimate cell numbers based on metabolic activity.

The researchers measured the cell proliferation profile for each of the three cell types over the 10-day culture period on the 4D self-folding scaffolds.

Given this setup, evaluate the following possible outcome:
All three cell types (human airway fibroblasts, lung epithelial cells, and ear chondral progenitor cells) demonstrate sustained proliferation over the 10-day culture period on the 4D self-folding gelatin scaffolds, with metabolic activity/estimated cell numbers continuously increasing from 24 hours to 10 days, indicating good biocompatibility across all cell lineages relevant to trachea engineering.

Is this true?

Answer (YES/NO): YES